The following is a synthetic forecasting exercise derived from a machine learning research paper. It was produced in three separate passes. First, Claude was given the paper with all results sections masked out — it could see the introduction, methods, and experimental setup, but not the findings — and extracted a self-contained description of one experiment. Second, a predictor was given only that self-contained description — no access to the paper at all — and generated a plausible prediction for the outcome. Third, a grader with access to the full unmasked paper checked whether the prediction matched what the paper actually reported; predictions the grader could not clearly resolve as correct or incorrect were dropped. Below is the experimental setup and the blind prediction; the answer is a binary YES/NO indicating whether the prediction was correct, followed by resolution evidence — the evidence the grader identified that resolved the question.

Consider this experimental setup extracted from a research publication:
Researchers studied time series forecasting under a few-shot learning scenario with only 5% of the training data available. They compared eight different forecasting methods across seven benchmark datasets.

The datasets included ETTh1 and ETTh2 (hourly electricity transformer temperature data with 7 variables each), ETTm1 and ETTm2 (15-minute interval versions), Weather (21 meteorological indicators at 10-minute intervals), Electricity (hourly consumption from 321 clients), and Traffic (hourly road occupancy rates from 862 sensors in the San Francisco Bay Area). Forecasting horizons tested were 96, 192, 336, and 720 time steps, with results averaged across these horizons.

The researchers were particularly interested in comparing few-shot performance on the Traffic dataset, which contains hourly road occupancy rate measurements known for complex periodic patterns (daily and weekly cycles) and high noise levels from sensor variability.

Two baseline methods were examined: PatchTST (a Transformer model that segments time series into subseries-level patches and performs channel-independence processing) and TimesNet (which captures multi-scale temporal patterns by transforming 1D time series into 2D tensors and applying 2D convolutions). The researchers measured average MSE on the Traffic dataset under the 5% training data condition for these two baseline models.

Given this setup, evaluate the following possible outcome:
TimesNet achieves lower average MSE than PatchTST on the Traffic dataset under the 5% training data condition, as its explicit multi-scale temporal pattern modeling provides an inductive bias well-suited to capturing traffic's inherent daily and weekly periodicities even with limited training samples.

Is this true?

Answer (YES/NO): NO